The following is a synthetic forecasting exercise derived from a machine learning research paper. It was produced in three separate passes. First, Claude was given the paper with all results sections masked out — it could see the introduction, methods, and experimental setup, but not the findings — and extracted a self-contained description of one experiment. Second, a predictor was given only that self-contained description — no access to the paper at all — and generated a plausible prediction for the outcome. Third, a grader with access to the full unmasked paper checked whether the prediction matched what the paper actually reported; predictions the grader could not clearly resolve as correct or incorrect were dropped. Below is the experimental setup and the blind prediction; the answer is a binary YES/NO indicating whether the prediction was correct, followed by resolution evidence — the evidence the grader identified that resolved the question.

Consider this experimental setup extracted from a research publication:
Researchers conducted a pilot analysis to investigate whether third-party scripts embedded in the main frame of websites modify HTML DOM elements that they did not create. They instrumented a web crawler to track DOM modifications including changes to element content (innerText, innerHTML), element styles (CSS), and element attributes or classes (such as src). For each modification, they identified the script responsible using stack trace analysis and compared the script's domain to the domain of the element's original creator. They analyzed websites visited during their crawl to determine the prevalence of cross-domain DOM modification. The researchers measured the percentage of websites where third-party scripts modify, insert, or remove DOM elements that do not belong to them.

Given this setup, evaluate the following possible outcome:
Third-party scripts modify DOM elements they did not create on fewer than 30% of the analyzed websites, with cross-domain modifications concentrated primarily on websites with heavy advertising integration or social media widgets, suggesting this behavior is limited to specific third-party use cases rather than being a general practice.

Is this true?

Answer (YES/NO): NO